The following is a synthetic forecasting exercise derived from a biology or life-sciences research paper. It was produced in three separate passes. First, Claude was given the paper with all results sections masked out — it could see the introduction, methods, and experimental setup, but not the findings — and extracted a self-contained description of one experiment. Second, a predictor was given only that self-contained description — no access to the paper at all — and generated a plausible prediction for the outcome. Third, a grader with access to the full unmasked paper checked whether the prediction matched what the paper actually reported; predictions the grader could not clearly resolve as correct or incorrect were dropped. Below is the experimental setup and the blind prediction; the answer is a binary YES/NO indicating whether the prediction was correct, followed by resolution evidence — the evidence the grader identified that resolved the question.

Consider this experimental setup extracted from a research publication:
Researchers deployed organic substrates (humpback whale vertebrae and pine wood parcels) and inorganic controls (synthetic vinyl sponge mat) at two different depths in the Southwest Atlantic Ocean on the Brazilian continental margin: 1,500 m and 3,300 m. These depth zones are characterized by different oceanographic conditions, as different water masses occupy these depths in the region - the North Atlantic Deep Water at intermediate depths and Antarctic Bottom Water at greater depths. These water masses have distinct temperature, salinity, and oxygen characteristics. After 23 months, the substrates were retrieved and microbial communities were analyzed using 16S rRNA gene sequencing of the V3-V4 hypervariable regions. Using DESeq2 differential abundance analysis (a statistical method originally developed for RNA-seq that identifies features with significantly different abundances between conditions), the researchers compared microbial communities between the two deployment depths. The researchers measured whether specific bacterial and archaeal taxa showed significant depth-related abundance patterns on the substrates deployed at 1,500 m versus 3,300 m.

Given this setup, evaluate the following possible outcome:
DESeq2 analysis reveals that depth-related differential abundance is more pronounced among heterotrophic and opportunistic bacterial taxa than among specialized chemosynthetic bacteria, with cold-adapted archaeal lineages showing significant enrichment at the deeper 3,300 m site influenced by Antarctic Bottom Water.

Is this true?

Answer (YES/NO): NO